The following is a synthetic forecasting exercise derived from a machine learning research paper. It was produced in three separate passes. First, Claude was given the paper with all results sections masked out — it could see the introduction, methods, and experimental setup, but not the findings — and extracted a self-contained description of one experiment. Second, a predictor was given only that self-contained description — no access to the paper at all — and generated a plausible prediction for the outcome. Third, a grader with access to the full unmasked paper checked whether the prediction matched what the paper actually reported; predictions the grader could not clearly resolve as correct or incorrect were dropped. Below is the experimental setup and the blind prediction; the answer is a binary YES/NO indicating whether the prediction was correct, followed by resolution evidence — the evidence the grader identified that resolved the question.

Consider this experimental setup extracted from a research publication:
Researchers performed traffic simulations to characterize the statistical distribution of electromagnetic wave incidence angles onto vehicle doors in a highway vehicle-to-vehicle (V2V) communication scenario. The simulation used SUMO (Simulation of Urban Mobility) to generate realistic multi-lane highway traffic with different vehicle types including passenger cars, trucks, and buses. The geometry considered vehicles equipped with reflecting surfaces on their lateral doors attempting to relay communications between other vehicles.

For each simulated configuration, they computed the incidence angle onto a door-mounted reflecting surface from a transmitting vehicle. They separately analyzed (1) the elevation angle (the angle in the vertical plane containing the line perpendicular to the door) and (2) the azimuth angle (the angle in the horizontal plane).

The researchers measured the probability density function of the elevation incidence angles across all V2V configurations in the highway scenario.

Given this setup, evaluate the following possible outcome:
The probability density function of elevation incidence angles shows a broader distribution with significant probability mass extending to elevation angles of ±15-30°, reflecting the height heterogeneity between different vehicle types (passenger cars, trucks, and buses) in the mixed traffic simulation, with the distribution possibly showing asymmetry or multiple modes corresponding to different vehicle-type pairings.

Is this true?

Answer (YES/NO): NO